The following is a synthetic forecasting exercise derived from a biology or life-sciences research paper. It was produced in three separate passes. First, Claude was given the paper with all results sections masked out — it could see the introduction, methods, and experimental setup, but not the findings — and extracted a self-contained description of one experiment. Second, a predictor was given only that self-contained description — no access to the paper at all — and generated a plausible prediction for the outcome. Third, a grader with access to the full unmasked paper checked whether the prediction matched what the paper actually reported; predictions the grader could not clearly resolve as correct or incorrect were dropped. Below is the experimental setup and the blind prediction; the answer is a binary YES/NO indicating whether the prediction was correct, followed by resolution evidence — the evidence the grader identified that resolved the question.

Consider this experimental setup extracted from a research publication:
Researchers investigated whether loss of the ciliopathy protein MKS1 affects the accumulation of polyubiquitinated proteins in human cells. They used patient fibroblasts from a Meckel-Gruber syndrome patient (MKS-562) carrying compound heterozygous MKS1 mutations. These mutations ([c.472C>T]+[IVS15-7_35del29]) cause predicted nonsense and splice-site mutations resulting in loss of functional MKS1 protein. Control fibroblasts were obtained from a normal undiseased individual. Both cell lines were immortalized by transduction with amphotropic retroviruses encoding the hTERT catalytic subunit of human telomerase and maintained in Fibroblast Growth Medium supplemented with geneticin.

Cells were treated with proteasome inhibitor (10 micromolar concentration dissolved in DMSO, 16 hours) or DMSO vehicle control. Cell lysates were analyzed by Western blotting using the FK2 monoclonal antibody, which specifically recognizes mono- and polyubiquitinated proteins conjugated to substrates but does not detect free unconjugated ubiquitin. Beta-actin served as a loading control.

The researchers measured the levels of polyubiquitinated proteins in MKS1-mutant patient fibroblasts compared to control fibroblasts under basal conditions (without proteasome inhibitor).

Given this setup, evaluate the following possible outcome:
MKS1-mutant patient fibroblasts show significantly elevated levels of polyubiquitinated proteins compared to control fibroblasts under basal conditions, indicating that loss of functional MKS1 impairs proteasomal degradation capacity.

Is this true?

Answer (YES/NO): NO